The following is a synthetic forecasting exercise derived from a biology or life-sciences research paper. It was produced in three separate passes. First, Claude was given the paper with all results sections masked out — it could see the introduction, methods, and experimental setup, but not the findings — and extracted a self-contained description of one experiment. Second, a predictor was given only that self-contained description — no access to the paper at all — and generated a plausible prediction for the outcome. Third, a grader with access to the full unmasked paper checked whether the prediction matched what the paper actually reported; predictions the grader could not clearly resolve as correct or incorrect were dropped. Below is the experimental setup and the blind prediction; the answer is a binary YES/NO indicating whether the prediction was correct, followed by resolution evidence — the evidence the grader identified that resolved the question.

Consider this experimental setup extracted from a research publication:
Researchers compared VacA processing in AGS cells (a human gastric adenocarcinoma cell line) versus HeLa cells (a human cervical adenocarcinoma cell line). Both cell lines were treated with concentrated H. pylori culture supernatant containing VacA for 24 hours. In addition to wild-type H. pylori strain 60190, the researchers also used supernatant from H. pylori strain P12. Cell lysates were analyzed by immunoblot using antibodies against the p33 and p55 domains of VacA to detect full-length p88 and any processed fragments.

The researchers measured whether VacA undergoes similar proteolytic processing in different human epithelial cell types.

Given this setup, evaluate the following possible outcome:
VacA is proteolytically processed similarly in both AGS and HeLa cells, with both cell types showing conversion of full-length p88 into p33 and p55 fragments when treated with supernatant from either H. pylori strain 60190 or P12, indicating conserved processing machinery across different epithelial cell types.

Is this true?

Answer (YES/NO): NO